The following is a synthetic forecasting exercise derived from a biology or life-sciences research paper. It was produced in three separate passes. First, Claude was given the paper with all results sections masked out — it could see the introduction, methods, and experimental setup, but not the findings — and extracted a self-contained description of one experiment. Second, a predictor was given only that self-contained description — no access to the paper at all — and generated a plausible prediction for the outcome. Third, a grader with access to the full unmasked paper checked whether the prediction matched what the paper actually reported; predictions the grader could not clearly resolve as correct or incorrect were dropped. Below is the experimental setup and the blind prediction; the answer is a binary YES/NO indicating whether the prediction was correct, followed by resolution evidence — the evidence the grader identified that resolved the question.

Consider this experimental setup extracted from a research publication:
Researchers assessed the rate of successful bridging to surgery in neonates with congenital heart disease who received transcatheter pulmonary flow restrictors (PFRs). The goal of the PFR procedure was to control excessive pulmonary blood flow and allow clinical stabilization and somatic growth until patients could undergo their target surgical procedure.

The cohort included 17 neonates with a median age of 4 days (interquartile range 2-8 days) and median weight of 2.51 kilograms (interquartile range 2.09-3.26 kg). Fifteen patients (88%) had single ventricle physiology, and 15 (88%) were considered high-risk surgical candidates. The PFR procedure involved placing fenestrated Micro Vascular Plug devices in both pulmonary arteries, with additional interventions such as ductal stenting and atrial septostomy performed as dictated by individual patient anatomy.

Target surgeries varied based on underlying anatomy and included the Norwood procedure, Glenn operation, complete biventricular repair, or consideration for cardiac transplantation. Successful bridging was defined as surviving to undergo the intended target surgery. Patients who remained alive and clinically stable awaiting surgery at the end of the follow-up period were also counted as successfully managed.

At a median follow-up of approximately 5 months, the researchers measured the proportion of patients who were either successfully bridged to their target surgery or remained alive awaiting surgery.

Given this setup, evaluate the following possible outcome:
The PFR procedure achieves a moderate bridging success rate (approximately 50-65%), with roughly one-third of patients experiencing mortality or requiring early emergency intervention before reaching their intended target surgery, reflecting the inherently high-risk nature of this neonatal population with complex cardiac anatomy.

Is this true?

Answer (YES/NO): NO